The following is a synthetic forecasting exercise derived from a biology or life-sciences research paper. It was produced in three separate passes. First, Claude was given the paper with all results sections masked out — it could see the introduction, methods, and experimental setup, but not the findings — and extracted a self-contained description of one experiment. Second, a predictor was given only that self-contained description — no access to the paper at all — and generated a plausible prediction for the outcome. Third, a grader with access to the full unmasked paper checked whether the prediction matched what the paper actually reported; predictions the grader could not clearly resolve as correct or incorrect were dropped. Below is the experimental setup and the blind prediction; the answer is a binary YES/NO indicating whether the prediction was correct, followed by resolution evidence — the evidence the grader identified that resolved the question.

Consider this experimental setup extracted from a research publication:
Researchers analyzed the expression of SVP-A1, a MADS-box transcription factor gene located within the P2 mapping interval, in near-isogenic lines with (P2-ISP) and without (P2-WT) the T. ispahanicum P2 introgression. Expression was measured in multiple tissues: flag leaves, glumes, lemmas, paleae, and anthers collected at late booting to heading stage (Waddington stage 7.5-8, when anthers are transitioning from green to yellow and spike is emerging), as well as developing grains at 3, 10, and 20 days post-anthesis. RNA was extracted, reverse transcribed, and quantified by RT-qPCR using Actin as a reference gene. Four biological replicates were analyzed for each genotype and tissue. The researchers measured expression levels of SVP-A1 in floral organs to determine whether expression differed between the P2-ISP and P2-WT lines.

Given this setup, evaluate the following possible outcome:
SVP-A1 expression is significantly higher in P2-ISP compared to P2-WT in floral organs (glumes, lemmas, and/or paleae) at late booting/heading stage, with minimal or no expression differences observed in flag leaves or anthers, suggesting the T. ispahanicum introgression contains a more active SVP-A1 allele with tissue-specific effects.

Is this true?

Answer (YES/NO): YES